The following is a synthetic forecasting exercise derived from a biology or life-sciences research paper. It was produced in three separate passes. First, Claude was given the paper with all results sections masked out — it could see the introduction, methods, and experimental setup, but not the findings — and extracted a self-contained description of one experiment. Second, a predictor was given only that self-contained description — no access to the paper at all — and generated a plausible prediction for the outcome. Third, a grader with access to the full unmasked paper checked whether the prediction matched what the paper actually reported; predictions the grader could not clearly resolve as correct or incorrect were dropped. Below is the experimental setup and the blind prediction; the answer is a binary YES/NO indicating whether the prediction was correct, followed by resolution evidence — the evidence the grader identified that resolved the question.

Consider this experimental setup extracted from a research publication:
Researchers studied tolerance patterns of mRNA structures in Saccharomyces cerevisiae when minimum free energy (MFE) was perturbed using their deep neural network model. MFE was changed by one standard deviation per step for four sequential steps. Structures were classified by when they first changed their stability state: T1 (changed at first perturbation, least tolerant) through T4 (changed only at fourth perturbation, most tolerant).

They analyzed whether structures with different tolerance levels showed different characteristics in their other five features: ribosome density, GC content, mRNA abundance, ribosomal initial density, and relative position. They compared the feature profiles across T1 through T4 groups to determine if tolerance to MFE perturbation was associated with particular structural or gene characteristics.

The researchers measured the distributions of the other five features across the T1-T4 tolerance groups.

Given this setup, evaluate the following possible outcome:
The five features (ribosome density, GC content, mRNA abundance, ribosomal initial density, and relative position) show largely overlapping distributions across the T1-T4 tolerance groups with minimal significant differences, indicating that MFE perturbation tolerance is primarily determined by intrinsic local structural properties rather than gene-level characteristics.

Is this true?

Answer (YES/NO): NO